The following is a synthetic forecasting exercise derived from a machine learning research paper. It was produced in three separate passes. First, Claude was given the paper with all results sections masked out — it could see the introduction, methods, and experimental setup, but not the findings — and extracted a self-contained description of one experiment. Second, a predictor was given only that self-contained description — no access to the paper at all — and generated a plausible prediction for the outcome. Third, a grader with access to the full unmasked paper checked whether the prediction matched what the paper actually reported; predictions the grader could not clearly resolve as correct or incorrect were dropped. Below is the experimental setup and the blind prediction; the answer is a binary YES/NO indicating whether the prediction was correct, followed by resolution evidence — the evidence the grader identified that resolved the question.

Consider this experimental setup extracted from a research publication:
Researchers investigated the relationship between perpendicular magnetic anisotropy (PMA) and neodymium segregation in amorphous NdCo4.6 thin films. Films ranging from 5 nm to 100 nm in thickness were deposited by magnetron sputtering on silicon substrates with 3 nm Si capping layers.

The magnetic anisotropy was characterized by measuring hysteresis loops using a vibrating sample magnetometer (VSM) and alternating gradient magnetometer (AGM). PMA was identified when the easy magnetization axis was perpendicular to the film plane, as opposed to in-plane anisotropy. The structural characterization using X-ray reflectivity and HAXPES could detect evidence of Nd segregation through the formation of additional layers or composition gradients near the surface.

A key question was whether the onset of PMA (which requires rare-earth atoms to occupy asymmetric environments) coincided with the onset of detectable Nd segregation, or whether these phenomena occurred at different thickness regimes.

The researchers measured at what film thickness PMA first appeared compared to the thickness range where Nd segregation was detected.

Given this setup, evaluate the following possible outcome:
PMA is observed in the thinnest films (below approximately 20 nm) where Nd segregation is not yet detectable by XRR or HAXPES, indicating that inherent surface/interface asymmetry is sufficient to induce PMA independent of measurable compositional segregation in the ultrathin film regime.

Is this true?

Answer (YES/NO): NO